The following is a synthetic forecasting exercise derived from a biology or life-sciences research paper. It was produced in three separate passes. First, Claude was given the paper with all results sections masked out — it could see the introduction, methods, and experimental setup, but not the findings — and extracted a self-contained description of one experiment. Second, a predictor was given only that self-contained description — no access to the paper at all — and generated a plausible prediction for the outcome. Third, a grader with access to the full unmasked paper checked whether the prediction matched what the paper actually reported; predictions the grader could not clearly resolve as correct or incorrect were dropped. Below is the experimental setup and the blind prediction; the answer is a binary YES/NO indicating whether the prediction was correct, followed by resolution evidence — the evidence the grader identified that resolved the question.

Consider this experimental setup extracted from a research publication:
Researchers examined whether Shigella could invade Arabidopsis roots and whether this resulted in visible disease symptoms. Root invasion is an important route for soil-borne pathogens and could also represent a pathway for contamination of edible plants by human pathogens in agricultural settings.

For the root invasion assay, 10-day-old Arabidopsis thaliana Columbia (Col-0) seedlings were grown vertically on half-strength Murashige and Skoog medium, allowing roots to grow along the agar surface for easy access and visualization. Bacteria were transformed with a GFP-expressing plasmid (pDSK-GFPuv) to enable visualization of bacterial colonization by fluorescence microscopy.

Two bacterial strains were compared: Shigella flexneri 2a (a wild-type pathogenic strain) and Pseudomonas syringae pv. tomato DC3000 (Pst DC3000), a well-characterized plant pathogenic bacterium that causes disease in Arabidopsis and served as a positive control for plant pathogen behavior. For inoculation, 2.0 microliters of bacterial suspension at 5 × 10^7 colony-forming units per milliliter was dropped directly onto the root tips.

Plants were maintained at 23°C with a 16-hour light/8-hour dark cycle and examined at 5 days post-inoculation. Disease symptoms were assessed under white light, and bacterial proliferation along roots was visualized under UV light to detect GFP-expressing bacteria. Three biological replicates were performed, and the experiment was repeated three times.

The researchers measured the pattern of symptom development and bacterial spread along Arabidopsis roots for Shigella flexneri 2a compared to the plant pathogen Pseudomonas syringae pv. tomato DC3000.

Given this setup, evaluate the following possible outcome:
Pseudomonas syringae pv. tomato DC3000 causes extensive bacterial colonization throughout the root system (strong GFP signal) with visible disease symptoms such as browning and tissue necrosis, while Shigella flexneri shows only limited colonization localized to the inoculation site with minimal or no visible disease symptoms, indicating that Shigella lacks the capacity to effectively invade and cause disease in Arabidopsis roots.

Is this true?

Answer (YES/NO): NO